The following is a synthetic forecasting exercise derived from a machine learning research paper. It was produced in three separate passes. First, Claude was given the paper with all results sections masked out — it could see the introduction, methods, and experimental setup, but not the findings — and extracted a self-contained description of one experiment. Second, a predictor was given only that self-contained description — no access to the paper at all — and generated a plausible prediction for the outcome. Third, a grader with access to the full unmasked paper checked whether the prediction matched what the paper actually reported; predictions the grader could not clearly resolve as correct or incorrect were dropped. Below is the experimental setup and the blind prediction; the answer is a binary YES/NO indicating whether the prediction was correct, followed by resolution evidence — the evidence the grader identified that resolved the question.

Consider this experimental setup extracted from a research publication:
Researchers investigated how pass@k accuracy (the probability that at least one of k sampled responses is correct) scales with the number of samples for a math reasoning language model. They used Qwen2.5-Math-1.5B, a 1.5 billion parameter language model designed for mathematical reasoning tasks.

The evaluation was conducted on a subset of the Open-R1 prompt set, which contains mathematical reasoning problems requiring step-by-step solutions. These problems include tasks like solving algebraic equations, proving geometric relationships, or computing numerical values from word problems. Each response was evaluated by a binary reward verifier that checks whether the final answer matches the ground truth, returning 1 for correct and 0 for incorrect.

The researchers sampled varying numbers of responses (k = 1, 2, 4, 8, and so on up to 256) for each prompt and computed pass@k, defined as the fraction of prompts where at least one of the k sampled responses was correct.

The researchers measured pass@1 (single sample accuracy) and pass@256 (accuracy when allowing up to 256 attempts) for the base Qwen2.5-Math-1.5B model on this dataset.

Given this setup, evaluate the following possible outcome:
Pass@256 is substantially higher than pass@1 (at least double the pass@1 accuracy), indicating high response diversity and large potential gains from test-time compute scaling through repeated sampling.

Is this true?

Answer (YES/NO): YES